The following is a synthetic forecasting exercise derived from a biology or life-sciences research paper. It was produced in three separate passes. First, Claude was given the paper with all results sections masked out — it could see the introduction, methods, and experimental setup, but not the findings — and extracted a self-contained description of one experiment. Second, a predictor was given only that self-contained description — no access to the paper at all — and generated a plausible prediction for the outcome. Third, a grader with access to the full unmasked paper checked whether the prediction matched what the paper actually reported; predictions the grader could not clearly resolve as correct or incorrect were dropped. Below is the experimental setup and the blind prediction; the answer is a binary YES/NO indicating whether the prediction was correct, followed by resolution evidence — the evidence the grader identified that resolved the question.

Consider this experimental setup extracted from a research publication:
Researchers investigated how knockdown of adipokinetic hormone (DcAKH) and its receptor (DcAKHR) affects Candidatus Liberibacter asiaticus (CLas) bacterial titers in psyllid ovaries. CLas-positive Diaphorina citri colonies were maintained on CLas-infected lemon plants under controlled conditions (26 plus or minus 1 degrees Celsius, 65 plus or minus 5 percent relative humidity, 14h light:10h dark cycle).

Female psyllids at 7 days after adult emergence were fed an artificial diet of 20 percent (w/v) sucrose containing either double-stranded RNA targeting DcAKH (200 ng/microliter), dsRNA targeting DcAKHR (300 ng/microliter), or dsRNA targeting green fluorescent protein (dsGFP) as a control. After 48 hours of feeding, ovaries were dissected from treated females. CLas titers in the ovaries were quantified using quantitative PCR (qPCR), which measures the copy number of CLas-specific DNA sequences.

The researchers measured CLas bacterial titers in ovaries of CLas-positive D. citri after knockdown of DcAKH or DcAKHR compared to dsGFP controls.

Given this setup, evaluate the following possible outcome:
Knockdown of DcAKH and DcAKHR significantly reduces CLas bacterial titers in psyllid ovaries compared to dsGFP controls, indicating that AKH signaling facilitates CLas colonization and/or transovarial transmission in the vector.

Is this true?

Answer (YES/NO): YES